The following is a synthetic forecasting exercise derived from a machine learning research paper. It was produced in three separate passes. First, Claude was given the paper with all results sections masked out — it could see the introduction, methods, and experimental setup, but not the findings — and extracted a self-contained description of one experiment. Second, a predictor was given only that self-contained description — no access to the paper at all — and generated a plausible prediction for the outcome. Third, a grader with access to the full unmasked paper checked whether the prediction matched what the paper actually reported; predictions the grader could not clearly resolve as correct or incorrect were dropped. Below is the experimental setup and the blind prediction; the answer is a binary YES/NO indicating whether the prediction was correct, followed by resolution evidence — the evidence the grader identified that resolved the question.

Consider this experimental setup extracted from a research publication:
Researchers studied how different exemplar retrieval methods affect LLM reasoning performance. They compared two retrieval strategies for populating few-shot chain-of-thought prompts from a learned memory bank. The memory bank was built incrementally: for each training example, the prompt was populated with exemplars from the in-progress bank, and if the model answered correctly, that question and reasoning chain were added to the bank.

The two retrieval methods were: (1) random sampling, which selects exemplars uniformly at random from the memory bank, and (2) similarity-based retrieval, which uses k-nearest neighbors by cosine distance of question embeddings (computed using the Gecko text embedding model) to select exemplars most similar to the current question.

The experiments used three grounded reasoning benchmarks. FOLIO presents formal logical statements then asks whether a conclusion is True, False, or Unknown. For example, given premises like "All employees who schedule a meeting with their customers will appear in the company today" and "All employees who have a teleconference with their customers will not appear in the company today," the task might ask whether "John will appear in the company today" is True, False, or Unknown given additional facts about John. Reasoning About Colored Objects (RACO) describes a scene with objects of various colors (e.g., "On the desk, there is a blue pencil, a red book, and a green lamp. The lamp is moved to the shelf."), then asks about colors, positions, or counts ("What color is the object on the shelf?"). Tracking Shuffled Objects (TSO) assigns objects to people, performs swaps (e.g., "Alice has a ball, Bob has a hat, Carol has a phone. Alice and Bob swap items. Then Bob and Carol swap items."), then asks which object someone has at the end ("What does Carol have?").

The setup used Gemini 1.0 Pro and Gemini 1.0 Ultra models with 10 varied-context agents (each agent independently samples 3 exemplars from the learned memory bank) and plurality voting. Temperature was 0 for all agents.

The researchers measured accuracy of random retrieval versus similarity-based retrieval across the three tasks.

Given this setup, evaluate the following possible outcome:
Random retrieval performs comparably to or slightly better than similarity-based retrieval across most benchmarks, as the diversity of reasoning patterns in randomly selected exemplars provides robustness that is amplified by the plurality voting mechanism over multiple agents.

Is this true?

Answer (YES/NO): NO